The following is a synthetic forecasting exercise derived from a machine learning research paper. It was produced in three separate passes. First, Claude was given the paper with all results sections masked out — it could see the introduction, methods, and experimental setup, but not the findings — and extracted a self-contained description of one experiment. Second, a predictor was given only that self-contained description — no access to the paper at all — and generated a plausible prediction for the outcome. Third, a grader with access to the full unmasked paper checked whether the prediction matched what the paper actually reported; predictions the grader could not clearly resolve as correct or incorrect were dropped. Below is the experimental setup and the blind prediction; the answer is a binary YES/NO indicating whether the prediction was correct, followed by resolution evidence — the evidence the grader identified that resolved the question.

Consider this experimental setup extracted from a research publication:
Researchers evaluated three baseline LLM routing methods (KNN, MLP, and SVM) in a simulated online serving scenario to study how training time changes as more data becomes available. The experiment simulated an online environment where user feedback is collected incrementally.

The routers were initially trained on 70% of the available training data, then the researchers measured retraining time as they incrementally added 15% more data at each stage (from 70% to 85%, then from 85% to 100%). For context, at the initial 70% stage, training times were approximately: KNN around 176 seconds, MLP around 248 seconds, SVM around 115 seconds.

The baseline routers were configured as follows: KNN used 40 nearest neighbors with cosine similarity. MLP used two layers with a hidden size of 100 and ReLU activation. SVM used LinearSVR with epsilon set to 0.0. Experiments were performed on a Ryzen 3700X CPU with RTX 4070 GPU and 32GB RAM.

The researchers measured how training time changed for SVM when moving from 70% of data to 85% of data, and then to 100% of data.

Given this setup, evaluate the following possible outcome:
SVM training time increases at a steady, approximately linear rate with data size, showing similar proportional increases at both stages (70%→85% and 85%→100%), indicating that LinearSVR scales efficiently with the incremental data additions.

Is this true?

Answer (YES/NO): NO